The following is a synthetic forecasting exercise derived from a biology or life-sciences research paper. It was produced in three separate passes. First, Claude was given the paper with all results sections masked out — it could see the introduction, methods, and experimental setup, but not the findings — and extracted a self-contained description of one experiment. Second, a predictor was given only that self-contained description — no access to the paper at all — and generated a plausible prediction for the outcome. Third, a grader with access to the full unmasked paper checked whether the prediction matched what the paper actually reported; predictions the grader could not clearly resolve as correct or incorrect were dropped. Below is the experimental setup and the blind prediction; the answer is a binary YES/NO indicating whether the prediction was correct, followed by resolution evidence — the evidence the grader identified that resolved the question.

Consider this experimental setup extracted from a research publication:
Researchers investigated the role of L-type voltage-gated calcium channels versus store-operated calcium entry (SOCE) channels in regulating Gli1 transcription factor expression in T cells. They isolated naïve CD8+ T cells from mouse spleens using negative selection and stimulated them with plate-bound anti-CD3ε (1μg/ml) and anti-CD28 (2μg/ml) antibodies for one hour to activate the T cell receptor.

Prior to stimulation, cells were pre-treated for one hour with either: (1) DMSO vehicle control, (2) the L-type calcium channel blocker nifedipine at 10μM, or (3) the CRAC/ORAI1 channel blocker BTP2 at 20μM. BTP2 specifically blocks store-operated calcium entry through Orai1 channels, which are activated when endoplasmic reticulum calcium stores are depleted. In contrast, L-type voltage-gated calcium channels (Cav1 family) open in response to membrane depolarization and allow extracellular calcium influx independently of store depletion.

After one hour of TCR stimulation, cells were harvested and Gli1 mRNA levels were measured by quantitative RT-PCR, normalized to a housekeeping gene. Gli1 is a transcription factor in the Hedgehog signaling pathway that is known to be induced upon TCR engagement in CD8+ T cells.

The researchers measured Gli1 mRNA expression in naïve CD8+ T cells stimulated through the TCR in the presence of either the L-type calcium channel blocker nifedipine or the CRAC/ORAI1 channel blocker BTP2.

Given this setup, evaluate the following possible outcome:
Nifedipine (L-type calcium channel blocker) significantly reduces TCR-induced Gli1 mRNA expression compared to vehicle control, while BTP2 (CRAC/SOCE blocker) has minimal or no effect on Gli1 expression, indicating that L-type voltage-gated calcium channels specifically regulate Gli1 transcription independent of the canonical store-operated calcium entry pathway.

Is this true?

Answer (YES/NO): YES